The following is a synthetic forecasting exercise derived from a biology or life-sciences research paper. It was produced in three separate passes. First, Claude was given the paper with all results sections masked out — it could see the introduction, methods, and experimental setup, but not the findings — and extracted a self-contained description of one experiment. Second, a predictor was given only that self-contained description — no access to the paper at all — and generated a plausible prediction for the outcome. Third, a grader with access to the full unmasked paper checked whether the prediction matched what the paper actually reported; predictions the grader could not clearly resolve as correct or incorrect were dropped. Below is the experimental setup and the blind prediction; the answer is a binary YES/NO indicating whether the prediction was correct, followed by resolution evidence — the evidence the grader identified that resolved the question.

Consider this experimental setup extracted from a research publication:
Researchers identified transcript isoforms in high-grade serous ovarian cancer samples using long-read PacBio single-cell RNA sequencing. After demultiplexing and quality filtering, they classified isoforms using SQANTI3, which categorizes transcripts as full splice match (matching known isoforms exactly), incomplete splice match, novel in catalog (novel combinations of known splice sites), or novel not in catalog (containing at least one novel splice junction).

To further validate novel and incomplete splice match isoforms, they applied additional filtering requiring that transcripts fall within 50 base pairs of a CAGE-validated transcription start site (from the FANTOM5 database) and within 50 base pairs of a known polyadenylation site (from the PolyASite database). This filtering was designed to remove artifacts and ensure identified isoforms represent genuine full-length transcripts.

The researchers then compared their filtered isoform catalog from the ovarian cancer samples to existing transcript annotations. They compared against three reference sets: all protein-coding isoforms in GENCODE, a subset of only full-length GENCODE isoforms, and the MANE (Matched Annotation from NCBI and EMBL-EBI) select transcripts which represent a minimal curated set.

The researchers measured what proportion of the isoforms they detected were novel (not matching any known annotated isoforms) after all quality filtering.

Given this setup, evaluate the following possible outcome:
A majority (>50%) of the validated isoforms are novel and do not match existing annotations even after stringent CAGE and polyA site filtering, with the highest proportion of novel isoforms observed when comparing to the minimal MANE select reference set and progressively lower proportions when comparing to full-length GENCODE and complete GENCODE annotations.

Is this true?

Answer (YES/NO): NO